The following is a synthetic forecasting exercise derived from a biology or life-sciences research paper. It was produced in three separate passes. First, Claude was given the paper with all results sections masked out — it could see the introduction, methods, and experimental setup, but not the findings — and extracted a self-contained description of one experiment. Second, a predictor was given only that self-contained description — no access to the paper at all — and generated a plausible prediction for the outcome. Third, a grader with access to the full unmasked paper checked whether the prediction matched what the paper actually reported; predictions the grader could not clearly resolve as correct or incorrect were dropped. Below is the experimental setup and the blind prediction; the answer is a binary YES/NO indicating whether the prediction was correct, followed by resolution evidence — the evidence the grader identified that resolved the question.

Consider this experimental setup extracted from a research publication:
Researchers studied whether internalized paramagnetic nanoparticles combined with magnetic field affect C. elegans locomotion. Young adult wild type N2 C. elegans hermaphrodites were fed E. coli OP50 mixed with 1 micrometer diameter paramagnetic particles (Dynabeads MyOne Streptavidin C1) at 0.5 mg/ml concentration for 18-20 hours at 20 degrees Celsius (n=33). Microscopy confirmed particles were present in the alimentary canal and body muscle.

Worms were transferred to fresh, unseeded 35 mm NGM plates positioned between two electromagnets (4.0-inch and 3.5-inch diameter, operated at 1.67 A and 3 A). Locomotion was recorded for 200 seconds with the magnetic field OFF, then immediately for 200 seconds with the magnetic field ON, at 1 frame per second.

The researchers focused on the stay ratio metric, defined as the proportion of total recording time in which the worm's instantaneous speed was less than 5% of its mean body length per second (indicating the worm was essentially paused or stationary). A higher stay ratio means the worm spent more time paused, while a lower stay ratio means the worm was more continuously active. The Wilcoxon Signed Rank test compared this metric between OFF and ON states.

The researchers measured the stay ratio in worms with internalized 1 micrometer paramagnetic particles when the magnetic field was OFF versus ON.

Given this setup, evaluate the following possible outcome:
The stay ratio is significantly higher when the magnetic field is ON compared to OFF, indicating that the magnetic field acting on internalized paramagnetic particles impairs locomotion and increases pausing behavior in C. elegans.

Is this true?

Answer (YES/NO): NO